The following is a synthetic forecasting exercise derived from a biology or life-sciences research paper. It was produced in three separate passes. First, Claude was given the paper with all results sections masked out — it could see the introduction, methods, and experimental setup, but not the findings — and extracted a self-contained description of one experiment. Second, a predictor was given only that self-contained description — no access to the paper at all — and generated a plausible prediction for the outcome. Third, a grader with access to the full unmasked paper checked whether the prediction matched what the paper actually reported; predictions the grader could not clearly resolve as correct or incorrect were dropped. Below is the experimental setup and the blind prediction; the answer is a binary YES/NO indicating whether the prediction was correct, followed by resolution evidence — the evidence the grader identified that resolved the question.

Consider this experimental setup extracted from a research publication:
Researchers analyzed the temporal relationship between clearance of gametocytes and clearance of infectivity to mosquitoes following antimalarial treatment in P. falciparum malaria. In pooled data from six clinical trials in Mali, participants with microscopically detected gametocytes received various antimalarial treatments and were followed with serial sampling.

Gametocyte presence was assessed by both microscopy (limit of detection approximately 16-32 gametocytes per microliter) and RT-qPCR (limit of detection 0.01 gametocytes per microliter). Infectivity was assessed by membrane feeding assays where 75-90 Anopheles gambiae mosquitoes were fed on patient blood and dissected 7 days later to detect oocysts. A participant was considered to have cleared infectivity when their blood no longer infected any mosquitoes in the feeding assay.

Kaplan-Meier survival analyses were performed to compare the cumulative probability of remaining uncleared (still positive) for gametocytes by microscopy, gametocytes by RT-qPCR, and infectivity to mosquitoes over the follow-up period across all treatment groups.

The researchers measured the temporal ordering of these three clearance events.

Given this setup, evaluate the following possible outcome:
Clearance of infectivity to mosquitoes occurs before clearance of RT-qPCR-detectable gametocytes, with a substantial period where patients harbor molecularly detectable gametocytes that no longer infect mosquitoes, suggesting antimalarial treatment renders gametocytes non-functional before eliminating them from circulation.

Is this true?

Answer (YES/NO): YES